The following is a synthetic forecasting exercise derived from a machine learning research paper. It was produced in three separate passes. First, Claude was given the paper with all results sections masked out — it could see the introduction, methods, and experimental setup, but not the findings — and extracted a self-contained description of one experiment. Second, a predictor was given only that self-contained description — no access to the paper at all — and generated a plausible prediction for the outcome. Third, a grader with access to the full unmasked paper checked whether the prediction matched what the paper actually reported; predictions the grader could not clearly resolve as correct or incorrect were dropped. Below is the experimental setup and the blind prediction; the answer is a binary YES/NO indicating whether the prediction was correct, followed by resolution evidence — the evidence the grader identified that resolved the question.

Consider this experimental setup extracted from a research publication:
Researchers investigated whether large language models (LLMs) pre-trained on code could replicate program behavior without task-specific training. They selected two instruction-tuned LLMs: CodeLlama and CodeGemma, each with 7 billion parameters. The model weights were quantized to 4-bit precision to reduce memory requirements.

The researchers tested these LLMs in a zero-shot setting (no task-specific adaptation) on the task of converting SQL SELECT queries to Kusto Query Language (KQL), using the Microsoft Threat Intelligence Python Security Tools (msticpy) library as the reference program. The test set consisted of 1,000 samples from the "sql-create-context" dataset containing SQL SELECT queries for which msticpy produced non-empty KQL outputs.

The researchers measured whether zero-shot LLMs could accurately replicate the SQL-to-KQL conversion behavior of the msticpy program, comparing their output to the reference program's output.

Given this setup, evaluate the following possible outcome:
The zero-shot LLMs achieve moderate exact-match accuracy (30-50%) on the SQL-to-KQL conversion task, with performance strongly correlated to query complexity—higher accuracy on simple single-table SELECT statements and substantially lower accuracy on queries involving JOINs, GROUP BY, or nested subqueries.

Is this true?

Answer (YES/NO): NO